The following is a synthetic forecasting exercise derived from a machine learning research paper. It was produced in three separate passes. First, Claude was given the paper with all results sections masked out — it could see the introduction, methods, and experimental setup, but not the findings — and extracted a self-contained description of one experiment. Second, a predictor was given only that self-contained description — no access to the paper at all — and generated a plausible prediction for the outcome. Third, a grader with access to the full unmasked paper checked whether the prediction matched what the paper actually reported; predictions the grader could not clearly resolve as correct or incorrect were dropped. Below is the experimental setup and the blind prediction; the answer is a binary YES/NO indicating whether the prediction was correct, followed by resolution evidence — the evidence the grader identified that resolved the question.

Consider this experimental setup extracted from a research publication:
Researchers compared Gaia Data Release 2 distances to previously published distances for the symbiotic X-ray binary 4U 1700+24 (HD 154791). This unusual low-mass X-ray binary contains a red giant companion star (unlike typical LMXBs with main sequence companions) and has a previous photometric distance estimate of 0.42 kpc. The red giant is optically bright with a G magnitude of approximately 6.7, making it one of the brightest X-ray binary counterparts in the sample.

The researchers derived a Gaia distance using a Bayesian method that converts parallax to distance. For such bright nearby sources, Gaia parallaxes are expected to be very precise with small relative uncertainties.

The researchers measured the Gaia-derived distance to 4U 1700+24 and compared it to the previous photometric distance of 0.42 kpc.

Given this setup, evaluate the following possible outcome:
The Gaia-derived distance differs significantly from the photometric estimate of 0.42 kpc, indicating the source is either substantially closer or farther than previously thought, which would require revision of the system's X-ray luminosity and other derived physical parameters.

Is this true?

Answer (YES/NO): YES